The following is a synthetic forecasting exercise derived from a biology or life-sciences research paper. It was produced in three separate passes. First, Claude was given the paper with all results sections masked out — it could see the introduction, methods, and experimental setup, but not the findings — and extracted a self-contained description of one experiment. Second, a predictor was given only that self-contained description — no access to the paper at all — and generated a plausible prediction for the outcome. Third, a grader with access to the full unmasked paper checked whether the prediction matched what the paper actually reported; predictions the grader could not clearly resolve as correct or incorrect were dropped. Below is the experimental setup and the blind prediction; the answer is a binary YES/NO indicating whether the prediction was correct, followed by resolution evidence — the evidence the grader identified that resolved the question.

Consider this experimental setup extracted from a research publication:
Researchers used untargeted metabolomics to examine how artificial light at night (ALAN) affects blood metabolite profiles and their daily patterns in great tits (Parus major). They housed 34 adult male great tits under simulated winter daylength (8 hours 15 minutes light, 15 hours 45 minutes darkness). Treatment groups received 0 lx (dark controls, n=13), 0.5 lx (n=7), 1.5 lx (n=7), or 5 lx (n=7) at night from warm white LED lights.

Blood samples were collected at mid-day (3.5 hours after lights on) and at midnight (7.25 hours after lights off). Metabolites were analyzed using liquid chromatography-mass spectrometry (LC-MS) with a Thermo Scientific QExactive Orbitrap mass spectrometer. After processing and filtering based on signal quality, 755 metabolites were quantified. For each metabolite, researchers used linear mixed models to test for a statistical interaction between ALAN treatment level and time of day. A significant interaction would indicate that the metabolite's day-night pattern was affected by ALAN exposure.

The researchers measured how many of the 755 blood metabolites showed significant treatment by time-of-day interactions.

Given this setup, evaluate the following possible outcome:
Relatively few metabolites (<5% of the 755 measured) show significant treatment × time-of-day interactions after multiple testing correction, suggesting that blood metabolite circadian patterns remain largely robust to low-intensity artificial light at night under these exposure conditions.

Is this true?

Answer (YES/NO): NO